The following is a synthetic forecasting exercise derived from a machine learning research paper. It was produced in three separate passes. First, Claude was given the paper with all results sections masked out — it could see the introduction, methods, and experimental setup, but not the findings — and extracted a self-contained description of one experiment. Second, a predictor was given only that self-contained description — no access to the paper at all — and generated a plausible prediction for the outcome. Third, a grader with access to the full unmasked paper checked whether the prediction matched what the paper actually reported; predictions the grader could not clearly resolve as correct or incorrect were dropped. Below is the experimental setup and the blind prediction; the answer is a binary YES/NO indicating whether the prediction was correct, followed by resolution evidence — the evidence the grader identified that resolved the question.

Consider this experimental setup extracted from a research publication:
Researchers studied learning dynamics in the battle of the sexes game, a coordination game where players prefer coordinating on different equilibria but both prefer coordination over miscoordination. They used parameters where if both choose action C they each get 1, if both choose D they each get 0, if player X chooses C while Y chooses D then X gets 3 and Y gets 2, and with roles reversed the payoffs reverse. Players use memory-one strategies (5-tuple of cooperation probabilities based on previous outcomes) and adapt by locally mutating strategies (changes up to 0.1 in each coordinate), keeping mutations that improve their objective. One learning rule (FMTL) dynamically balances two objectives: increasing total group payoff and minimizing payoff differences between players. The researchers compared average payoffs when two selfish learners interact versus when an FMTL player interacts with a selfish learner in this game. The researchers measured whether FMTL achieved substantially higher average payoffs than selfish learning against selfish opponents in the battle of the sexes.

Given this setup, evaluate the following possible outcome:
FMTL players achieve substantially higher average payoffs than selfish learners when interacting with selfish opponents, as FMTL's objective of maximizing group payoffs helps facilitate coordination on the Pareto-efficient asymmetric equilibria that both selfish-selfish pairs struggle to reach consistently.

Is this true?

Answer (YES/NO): NO